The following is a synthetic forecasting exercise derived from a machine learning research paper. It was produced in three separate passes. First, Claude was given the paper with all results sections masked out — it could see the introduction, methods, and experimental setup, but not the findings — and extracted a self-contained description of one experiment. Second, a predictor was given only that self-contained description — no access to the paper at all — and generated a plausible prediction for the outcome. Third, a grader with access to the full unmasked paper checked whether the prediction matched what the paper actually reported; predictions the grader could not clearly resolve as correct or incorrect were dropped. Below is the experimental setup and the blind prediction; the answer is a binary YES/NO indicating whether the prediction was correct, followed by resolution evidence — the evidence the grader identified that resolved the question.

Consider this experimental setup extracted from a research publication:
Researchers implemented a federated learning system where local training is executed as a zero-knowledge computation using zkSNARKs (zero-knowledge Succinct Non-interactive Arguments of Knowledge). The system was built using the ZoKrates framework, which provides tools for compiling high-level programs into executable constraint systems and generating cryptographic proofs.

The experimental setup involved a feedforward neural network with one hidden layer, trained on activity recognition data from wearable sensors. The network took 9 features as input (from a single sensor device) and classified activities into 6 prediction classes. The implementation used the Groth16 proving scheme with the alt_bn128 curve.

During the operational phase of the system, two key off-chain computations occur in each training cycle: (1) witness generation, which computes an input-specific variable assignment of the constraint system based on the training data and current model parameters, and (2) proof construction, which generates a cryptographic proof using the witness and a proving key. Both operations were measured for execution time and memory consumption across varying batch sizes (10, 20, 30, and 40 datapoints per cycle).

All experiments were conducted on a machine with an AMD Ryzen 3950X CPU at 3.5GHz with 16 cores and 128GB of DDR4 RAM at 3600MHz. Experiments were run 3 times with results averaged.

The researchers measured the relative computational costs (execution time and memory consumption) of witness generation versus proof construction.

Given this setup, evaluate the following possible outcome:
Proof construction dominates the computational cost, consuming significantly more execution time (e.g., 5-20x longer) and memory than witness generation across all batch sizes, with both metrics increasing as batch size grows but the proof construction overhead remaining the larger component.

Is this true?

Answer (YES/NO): NO